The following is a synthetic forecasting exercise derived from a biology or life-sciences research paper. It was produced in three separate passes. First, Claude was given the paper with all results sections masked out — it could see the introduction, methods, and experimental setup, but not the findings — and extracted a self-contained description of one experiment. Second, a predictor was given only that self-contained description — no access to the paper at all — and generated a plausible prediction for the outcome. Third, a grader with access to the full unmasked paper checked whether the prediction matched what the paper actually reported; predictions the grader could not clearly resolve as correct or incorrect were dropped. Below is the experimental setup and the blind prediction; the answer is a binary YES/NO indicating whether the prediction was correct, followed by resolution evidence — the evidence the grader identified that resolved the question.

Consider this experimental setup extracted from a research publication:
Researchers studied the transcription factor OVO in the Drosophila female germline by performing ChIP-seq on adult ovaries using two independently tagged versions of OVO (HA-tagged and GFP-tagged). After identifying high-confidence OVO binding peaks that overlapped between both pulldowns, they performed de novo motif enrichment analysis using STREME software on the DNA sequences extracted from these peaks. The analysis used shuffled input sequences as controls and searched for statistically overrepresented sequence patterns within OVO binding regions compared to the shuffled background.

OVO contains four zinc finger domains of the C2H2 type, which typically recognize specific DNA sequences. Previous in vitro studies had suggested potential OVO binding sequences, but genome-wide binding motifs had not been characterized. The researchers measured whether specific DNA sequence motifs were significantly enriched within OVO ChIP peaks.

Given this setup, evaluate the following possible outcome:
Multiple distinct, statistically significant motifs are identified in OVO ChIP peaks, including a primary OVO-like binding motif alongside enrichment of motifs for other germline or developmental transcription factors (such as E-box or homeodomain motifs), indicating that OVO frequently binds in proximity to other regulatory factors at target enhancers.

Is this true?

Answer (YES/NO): NO